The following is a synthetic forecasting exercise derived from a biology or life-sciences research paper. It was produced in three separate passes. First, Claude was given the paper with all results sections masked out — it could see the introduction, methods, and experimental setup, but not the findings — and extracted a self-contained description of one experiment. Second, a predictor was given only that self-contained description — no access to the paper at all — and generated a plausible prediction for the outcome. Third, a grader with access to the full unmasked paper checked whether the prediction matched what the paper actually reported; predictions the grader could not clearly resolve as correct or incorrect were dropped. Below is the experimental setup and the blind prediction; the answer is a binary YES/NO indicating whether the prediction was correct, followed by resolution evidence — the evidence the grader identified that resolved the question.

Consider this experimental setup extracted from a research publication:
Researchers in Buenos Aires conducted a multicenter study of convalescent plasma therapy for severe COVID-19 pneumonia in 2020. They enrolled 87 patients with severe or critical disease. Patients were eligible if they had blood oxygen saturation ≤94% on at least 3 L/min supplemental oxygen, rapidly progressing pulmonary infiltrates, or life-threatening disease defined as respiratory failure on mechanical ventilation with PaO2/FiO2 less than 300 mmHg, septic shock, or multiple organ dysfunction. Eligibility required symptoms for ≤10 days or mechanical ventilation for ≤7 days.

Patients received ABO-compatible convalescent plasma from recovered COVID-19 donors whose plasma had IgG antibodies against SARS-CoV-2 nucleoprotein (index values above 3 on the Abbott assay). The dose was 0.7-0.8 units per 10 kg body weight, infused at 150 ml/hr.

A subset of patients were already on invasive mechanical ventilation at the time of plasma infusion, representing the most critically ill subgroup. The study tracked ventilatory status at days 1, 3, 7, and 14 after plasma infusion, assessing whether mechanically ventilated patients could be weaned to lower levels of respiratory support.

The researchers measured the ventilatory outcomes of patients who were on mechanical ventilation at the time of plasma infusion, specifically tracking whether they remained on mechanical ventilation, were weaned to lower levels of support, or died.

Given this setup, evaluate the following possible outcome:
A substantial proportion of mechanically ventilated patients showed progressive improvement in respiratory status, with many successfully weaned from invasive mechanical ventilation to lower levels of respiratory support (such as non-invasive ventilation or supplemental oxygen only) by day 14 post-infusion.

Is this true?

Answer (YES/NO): YES